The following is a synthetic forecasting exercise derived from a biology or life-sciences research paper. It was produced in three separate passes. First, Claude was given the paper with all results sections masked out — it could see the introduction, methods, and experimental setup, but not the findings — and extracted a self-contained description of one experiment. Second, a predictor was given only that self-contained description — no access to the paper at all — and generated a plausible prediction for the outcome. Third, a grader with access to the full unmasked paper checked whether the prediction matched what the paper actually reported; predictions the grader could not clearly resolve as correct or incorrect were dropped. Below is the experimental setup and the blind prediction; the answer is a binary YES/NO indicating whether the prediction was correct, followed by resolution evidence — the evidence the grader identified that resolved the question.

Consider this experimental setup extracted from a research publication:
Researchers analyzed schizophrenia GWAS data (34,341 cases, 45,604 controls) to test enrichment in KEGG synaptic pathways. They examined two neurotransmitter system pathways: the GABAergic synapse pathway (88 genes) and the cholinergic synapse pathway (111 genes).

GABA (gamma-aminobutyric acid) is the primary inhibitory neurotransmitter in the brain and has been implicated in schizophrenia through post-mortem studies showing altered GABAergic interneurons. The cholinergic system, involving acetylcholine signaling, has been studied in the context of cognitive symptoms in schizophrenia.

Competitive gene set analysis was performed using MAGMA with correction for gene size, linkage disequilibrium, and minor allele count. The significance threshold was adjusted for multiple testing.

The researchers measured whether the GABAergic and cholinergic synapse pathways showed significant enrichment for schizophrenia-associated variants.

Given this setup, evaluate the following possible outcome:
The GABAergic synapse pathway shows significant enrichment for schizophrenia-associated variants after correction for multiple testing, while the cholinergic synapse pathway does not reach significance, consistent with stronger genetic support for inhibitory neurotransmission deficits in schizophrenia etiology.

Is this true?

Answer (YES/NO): NO